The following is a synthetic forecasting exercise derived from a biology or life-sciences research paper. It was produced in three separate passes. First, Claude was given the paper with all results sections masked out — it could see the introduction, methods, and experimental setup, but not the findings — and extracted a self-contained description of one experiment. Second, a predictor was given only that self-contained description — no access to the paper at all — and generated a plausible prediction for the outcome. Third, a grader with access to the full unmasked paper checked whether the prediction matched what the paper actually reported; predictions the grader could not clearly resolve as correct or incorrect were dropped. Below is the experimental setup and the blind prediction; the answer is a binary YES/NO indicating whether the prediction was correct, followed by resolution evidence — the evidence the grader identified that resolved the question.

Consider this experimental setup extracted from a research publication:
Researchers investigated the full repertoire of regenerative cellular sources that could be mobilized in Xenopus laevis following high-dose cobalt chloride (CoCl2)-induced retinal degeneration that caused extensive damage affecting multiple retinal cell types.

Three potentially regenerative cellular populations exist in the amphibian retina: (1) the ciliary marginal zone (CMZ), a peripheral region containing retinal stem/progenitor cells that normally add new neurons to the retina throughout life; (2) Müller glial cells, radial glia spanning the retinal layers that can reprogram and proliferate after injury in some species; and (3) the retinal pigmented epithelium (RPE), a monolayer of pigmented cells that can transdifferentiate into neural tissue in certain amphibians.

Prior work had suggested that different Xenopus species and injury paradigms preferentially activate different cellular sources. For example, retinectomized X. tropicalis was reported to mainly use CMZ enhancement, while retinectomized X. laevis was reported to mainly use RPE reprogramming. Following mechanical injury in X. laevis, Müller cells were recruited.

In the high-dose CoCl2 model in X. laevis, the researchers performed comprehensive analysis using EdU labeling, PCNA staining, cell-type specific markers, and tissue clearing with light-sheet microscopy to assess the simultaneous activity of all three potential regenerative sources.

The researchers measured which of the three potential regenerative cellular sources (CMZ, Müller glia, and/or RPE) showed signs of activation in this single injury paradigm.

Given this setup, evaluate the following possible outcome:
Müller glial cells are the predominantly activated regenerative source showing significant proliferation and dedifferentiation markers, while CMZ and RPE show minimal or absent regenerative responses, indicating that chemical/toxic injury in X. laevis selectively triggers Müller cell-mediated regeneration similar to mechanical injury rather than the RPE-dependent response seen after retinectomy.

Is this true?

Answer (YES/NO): NO